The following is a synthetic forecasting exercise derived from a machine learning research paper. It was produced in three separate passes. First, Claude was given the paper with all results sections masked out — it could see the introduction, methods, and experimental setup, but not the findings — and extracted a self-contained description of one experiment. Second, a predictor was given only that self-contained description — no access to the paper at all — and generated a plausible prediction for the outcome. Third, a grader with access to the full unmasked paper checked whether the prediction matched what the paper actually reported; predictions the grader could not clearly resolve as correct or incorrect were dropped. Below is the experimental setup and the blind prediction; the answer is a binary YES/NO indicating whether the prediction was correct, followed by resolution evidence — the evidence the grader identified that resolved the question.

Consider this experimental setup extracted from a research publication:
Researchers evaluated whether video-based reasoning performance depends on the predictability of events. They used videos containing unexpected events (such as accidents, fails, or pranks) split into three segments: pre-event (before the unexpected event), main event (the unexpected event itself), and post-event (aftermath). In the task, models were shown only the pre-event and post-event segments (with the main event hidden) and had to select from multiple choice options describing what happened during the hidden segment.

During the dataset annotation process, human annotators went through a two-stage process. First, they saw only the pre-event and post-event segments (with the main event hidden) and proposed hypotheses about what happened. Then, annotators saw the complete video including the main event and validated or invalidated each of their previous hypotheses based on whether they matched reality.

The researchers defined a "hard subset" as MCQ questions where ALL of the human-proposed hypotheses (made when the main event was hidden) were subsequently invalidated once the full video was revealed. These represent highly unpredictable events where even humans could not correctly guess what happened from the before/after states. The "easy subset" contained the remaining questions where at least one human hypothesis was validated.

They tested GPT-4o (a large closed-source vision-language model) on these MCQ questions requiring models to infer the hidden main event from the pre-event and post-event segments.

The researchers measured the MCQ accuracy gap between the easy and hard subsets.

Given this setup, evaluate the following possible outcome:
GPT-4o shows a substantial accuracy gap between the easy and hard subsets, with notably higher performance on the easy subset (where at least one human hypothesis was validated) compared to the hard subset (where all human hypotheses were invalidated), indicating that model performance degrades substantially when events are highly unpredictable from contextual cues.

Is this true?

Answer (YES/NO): YES